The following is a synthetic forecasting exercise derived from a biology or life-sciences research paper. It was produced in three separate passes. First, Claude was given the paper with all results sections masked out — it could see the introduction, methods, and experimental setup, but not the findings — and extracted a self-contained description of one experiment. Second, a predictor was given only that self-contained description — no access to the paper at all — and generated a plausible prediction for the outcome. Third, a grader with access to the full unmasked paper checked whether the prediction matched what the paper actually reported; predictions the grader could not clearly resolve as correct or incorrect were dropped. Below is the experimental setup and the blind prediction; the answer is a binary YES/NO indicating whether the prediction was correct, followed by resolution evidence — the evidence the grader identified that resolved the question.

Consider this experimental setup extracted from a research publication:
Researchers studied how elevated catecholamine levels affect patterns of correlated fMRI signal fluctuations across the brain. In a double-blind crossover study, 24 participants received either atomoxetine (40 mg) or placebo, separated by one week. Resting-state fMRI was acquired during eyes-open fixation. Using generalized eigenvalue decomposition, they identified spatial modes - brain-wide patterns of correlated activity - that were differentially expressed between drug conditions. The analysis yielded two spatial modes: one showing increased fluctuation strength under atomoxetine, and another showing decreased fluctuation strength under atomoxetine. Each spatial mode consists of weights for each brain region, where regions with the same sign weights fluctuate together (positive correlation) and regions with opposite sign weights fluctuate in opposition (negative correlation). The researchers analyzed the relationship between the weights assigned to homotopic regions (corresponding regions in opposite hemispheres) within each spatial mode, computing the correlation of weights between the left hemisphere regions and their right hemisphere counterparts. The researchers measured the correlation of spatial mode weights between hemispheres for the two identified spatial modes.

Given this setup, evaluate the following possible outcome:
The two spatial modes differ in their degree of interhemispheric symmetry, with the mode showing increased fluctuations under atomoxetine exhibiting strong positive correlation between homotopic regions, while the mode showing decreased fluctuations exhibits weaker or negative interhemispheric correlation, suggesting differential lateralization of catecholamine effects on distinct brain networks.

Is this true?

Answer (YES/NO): NO